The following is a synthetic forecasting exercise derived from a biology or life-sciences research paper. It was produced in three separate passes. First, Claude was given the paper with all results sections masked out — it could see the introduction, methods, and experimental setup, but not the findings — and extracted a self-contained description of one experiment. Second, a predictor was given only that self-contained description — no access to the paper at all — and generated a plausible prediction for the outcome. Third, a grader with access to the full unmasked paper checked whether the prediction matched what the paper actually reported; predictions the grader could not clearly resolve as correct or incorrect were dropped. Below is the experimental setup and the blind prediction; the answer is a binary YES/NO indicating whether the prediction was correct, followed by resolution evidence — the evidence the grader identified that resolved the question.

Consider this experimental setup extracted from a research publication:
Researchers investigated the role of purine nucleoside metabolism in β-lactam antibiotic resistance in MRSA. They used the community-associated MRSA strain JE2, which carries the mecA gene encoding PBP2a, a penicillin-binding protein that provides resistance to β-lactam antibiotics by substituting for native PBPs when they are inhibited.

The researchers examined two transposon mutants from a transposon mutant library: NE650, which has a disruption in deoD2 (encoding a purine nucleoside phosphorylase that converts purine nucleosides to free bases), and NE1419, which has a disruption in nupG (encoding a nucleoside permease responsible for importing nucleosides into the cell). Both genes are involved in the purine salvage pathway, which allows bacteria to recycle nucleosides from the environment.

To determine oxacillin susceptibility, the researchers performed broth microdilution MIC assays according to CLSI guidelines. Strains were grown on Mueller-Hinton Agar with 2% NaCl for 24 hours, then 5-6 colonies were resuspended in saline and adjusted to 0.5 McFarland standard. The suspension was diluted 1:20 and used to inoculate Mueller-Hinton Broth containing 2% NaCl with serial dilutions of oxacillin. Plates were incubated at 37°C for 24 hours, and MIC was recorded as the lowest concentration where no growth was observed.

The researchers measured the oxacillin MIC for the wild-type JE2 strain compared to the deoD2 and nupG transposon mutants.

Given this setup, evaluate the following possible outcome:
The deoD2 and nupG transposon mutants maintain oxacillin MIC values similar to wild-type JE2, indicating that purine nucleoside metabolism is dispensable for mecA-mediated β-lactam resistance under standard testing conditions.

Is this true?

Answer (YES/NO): NO